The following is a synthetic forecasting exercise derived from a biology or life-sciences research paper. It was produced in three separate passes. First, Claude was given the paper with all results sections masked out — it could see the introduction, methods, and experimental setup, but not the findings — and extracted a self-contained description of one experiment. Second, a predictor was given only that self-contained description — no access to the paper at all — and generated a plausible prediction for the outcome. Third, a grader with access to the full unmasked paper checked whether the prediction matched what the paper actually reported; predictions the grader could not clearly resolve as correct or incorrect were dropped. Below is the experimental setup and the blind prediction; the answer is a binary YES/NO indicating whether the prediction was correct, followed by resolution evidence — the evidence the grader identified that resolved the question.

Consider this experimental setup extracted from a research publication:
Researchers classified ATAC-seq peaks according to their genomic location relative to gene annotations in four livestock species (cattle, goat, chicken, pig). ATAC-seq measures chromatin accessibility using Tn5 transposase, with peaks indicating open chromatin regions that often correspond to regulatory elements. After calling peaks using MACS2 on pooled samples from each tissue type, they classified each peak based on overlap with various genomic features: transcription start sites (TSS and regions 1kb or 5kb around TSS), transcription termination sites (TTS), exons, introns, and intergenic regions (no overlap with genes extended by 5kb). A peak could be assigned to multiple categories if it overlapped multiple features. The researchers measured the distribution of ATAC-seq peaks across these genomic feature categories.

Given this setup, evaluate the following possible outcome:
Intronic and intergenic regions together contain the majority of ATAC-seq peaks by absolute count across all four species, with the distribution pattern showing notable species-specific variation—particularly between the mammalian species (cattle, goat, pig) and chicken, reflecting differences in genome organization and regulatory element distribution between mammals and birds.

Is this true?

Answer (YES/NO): NO